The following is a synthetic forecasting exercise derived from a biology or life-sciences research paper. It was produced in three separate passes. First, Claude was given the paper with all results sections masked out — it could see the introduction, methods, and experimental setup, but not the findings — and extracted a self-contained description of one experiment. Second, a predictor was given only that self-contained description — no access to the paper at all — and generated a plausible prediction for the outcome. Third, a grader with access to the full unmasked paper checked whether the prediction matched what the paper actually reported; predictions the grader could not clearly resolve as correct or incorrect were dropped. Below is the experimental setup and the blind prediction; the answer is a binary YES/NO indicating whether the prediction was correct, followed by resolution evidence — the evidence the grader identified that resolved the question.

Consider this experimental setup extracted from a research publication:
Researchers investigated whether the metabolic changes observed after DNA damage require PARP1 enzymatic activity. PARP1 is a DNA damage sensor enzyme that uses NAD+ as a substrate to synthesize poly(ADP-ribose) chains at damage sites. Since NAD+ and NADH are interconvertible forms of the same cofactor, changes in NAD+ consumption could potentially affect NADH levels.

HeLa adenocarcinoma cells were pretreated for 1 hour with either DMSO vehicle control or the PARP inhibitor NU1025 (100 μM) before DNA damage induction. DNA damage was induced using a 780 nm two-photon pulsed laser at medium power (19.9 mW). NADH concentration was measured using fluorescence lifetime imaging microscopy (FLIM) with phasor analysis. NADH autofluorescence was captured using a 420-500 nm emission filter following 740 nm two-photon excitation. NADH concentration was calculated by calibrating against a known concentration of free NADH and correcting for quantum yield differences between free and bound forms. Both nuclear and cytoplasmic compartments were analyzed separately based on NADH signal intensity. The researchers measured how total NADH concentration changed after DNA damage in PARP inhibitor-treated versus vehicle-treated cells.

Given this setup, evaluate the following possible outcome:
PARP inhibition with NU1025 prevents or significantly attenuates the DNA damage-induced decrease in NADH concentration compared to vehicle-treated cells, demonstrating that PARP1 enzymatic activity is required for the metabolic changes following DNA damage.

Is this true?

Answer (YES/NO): YES